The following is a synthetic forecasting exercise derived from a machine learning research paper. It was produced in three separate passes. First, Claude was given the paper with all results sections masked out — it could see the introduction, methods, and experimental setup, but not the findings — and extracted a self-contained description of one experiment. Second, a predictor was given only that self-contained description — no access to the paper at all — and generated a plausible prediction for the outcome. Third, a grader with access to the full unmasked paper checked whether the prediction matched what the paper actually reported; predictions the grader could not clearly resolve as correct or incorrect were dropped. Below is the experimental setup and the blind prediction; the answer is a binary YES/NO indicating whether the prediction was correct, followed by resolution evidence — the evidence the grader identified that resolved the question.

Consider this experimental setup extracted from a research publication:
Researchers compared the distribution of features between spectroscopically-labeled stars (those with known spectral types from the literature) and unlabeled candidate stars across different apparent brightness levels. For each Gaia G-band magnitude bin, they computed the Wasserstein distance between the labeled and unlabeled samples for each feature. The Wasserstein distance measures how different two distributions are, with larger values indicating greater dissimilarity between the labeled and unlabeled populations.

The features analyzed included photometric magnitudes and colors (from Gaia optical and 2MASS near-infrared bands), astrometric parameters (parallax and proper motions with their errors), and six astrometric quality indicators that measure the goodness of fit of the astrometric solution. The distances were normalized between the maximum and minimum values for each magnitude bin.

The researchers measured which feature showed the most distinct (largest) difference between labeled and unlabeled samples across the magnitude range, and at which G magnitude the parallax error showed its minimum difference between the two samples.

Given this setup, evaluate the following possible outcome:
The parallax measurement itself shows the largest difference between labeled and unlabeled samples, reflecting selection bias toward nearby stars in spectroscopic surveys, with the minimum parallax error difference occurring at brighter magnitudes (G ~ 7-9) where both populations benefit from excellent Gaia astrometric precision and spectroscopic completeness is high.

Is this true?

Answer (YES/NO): NO